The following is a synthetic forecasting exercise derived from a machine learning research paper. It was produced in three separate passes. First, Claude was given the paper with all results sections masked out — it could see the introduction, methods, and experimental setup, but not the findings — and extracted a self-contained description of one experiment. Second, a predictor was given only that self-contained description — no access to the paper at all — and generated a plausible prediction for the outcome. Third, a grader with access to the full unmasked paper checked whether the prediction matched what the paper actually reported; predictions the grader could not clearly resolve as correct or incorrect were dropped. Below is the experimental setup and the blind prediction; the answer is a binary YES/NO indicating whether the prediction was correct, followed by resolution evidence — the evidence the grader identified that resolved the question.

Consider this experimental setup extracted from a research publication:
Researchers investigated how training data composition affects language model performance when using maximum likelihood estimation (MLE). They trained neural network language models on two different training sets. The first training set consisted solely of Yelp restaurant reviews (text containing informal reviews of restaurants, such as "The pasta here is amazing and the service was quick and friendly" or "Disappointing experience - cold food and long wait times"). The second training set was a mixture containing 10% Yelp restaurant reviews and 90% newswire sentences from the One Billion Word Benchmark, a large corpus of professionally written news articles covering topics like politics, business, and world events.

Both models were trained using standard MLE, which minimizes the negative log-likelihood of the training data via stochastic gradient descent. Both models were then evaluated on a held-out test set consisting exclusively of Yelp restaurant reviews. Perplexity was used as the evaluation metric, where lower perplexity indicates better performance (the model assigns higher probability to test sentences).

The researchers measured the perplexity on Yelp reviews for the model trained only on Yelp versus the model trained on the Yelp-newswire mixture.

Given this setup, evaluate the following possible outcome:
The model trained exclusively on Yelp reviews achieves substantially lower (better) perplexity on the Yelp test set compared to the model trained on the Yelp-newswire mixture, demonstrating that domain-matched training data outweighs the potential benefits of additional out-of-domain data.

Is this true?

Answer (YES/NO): YES